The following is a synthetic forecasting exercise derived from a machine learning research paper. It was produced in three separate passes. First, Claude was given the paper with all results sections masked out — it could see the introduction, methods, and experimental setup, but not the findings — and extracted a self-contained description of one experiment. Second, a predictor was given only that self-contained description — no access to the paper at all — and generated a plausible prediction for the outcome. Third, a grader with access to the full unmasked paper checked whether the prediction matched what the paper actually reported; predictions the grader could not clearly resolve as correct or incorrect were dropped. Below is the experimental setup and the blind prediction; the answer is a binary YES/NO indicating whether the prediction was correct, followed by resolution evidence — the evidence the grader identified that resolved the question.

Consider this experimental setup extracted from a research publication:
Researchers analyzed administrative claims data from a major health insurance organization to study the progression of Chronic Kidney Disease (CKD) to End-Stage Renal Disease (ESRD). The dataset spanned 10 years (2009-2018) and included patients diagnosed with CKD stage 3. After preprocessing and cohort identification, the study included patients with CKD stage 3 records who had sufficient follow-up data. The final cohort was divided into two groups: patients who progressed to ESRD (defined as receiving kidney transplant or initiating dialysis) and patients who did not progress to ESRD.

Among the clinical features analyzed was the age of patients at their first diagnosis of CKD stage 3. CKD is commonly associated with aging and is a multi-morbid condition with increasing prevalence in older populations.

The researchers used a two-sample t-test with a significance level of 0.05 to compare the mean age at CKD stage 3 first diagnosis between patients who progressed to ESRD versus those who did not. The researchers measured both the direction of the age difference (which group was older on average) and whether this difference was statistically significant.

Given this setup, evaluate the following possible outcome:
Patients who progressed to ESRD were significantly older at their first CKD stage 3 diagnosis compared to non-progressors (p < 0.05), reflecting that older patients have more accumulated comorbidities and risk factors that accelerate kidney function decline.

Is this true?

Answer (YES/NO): NO